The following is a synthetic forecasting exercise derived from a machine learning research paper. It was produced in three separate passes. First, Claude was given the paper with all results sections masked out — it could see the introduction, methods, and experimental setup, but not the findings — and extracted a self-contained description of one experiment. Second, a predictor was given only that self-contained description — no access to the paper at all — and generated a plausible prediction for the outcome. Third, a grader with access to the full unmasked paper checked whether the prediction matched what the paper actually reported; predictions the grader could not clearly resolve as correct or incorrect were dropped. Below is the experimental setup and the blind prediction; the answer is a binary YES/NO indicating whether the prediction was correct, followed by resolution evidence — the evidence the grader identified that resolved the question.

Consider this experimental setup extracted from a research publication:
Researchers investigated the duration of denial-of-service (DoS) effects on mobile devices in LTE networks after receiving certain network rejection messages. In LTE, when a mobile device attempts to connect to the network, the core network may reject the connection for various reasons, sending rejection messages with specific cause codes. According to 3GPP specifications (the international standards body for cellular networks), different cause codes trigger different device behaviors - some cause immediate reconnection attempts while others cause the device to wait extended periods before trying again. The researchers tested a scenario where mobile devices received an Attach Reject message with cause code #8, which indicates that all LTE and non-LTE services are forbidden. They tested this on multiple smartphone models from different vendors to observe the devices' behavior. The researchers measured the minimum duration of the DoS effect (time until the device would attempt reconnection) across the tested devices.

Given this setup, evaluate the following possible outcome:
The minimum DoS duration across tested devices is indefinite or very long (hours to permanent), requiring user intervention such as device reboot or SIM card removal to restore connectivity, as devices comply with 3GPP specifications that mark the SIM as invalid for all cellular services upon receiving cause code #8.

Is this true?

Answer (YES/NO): NO